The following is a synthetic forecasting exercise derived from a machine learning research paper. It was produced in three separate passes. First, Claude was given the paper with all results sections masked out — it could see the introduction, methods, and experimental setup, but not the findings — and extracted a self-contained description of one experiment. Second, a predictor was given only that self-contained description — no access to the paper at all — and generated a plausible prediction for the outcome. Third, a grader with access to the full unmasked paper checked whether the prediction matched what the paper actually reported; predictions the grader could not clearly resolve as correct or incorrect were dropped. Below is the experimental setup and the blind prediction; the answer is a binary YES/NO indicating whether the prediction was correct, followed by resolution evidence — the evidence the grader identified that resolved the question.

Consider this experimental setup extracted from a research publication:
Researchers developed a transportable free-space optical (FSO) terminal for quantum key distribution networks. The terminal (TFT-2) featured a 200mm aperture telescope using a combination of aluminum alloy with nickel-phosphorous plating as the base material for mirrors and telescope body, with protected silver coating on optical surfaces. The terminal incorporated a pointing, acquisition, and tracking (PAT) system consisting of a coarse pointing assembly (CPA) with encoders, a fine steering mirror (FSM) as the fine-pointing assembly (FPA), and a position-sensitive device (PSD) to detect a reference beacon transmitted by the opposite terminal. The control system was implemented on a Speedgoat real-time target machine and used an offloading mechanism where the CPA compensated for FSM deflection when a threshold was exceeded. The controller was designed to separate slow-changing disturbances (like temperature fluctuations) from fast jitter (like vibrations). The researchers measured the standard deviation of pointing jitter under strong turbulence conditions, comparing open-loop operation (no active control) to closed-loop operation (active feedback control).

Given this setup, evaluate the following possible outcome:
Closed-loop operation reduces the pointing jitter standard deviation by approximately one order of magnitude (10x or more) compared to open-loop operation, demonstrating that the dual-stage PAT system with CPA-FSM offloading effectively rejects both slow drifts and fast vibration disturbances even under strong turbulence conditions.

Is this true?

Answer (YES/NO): NO